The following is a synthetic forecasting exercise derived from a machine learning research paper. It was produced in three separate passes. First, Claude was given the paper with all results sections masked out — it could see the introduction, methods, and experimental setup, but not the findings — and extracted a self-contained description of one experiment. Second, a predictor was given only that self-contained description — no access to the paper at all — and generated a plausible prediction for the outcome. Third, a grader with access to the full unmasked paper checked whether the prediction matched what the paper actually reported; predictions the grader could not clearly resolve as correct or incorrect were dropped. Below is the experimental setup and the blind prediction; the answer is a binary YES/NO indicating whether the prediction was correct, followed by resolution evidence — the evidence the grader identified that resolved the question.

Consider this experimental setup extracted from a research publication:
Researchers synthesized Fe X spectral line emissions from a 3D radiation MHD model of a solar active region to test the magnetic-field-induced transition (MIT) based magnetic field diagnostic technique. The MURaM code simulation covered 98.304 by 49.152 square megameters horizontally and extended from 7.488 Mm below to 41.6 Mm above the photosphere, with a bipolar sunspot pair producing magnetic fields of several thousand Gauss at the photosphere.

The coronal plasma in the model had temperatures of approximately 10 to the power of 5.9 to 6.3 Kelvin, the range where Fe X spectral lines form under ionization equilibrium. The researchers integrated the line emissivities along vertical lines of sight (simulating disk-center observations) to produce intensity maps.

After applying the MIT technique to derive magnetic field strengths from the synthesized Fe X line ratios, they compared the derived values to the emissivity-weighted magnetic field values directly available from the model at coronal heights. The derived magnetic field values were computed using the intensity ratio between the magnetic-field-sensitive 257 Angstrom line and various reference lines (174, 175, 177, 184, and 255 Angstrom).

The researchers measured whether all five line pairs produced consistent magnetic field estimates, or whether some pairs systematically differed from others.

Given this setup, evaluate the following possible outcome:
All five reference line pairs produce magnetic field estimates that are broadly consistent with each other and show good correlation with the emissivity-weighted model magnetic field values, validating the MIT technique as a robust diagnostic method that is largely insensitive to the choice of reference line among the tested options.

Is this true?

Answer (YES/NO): NO